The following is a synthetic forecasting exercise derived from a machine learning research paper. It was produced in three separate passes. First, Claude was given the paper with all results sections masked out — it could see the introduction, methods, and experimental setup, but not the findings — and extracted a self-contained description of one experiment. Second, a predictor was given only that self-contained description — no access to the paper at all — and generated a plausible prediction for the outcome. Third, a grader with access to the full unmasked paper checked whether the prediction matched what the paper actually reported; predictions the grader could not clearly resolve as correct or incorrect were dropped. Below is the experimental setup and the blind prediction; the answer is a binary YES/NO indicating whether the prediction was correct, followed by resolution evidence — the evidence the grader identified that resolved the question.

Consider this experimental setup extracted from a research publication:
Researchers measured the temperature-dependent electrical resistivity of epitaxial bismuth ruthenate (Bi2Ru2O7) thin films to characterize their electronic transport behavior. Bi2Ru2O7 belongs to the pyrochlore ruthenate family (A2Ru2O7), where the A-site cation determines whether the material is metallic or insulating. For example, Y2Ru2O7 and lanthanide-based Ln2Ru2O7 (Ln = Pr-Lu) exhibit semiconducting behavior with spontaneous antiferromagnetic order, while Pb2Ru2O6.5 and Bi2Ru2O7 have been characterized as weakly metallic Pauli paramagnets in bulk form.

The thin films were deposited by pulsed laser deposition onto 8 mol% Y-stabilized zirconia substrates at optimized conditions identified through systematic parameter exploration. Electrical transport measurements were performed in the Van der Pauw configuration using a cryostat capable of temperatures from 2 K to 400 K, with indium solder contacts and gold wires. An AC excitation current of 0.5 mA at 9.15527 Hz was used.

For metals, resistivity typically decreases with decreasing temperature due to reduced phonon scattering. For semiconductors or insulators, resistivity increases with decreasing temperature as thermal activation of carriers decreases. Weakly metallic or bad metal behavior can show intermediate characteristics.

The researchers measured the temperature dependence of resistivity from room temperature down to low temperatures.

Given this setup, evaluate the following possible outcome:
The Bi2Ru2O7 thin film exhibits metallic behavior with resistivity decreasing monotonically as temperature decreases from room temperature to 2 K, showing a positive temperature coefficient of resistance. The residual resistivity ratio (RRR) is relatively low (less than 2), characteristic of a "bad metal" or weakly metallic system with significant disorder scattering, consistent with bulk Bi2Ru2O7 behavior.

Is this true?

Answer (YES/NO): NO